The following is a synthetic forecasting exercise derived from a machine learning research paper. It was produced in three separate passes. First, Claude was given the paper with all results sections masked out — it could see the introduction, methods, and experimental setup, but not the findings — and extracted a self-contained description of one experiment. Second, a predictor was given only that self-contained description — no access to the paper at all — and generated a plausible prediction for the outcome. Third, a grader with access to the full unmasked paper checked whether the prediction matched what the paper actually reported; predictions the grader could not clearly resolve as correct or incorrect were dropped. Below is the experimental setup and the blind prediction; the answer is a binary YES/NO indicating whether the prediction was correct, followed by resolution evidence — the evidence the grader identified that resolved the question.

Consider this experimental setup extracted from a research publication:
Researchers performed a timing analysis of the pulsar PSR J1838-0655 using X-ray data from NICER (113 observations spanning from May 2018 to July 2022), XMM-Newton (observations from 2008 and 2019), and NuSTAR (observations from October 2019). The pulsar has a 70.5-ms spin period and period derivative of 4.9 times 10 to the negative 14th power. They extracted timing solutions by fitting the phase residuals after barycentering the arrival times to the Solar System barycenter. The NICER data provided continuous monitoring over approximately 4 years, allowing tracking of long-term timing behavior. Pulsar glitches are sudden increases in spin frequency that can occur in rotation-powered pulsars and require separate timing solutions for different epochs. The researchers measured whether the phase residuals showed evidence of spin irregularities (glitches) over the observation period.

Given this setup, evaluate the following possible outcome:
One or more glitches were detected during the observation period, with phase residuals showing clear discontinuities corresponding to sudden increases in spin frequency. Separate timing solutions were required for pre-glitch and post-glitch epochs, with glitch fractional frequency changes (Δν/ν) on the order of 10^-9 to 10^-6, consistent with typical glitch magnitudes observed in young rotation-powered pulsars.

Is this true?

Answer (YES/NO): YES